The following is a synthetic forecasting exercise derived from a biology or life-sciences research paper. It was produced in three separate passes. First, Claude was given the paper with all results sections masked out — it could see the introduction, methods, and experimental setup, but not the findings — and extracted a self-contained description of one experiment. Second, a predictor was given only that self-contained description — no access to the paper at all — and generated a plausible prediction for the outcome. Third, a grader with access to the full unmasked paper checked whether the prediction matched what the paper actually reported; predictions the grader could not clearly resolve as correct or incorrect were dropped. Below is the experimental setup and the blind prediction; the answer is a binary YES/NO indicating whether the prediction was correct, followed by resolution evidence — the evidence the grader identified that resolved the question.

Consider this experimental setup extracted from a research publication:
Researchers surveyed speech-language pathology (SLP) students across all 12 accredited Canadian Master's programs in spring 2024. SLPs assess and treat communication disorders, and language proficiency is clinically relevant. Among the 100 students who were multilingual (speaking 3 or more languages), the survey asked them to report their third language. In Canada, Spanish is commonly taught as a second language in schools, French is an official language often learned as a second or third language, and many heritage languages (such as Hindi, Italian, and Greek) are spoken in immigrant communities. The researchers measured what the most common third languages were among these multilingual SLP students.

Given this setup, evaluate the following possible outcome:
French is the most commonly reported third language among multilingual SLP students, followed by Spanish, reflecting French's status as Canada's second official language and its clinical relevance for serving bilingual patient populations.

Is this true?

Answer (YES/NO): NO